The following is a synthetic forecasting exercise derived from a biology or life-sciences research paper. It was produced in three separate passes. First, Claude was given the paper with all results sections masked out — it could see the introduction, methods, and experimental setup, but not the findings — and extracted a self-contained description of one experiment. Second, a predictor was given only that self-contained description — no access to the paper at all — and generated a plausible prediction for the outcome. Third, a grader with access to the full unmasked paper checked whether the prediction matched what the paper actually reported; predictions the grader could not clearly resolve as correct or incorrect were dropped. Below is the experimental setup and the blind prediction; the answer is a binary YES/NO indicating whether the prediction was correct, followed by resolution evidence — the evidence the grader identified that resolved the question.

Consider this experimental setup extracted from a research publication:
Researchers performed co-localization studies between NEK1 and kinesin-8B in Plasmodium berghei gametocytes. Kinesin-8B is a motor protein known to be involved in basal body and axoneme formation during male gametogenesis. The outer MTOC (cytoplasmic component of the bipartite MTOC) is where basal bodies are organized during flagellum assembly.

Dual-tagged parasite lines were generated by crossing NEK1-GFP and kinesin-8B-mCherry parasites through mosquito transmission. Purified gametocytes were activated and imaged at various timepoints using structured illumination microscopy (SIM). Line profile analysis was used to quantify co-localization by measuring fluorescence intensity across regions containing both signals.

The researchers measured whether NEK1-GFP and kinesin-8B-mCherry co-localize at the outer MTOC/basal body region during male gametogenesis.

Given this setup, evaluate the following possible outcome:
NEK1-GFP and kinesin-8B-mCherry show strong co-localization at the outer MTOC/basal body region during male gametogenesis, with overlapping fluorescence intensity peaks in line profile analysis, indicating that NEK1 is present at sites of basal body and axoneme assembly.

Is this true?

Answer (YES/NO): NO